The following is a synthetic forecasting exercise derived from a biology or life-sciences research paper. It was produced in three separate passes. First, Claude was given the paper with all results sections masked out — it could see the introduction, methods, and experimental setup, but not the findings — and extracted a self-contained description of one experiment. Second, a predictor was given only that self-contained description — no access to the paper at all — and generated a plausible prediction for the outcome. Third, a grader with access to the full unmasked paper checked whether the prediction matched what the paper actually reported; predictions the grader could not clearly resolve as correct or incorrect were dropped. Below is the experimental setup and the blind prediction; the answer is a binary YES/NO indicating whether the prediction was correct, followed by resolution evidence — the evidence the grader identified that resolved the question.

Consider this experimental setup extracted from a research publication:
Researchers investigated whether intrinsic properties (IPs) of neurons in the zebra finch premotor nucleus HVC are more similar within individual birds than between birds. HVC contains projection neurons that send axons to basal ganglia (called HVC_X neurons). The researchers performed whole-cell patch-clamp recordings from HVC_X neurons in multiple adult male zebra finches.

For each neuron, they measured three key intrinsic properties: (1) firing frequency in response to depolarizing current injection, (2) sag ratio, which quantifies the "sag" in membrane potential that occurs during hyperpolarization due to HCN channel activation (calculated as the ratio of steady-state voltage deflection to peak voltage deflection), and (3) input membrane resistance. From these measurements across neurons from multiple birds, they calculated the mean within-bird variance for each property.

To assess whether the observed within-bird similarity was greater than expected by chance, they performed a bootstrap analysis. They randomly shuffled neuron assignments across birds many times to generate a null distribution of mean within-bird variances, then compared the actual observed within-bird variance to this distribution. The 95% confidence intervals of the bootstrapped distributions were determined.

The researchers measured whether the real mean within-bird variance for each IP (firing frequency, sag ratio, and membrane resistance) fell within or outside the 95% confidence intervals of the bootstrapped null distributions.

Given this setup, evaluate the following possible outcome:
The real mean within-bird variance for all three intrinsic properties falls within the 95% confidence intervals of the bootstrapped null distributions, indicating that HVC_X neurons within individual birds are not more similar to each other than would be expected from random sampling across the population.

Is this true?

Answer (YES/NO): NO